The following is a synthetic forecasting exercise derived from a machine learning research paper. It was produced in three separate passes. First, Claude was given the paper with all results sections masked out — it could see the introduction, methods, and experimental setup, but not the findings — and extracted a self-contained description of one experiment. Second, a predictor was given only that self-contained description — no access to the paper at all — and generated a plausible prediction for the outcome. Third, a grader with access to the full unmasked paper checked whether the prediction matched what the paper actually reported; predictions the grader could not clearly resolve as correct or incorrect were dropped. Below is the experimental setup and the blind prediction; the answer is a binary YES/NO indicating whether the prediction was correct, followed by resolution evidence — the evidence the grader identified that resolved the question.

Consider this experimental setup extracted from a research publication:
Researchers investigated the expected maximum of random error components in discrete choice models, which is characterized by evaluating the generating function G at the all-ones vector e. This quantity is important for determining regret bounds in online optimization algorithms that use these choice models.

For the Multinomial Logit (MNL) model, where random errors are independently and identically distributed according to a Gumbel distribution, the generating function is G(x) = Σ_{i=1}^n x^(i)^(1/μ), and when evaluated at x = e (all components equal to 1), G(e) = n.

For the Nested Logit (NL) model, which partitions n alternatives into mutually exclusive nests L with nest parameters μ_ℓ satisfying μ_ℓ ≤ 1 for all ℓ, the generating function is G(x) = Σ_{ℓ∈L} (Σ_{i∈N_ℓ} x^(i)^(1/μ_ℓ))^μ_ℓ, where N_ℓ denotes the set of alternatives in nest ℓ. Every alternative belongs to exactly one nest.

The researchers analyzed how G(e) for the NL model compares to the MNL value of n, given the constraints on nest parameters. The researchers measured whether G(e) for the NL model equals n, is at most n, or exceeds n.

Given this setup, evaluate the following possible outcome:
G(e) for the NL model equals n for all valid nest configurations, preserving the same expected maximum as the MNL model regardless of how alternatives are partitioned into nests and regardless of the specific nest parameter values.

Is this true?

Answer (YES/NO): NO